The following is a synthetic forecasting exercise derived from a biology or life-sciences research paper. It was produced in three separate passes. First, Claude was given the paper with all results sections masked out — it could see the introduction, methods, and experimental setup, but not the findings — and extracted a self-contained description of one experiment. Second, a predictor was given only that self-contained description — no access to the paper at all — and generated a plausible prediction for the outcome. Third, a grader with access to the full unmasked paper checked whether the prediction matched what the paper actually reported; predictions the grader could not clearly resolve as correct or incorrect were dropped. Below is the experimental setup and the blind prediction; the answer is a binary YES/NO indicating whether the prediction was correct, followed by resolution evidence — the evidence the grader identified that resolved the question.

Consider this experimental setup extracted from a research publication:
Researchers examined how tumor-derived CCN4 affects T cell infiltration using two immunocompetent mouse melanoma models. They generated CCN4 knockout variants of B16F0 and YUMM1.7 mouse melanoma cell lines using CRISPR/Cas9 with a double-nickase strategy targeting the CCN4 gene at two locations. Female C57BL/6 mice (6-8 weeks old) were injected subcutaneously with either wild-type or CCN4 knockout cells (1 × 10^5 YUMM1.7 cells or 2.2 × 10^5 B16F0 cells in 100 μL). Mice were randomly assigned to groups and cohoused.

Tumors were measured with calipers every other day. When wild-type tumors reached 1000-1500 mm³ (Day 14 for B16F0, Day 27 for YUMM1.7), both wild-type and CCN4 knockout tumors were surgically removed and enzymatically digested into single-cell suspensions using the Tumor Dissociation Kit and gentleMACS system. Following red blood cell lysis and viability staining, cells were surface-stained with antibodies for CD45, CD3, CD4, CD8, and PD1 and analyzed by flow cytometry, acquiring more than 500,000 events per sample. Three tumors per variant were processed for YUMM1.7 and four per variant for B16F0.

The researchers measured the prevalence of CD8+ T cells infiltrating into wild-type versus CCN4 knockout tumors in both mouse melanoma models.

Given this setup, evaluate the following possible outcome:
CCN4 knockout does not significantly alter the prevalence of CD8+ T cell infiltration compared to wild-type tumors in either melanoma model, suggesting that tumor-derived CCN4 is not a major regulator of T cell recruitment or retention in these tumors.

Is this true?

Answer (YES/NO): NO